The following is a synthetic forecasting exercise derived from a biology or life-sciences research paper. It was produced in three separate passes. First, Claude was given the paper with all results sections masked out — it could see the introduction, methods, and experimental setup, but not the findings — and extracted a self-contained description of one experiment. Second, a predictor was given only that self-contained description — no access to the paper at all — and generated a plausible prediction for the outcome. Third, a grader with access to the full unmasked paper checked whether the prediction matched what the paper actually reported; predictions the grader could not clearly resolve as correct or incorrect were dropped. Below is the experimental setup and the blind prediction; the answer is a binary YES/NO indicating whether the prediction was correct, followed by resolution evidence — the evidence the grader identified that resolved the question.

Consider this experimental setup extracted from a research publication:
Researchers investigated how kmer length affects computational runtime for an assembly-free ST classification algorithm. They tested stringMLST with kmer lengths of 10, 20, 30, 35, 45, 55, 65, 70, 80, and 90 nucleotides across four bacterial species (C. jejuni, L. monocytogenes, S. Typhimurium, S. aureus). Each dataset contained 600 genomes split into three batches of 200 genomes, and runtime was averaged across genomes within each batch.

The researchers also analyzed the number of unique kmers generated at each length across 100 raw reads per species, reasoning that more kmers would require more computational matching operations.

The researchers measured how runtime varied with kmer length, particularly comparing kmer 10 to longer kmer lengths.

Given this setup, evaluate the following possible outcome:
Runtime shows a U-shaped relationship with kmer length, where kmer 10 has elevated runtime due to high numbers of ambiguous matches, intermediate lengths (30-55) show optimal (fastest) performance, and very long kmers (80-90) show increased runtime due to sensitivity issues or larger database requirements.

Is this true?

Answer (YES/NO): NO